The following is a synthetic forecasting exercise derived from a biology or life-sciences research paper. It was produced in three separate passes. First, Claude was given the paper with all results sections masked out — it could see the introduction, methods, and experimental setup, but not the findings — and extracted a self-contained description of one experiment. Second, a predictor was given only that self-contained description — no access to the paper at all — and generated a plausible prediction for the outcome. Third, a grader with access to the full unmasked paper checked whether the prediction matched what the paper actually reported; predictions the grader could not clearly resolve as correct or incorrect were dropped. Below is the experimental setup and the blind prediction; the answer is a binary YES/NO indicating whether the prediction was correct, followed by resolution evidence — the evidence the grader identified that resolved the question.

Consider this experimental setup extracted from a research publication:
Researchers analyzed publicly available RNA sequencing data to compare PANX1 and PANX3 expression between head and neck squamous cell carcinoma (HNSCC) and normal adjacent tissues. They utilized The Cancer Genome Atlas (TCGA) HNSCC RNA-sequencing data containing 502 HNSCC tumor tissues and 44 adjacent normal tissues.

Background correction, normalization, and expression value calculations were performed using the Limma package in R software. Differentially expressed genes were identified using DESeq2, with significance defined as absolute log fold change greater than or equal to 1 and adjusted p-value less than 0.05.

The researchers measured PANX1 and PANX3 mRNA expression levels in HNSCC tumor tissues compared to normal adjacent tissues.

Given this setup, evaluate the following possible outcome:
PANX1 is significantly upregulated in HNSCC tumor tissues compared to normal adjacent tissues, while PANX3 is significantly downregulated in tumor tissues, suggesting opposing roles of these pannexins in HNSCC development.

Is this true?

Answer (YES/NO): NO